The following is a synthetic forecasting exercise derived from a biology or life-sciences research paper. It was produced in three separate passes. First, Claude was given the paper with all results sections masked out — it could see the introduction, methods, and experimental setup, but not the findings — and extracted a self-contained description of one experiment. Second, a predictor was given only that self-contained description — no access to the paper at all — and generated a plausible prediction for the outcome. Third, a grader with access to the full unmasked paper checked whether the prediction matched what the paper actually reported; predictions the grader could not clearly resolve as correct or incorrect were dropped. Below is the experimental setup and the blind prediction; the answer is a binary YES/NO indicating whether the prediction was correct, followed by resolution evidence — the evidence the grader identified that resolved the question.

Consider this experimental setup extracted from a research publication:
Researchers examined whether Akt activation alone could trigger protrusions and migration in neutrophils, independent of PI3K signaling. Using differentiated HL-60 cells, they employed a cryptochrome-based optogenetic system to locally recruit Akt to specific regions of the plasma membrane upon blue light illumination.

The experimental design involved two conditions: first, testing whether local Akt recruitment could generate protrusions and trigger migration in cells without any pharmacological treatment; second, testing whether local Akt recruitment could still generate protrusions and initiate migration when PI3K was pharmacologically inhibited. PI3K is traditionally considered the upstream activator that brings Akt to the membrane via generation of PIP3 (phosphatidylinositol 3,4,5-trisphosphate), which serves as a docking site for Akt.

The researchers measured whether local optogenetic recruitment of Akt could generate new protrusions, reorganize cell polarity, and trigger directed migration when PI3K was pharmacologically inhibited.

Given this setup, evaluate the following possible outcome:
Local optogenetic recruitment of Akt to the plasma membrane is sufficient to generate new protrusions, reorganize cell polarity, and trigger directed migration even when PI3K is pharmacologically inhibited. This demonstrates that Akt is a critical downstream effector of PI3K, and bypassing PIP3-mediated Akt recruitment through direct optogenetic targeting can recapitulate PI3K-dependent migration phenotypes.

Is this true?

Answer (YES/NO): YES